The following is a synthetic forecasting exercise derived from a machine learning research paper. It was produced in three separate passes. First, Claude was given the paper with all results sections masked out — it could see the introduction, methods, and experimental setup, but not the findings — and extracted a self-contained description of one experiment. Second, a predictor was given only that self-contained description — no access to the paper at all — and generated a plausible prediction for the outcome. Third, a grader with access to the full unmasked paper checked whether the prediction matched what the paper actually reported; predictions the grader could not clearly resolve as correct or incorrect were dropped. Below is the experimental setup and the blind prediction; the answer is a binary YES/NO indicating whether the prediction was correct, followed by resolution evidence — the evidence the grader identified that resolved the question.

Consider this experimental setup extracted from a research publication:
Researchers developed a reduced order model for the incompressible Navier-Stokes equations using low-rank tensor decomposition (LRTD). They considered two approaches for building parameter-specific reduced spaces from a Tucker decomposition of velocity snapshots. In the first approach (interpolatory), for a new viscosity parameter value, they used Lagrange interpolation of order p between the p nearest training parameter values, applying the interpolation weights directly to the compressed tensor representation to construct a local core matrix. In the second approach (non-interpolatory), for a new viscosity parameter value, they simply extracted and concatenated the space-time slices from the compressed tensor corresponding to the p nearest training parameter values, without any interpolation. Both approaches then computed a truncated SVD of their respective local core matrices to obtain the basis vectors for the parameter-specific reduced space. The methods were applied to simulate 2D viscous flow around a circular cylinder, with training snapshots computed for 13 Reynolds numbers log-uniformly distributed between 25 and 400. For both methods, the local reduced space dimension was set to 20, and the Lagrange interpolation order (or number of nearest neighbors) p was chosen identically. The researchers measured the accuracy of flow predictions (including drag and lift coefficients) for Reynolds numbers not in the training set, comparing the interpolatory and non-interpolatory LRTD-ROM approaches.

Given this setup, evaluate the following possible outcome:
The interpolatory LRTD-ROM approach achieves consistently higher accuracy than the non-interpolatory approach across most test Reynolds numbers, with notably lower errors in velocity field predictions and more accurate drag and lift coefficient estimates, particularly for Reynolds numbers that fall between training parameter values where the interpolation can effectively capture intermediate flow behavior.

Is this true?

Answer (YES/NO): NO